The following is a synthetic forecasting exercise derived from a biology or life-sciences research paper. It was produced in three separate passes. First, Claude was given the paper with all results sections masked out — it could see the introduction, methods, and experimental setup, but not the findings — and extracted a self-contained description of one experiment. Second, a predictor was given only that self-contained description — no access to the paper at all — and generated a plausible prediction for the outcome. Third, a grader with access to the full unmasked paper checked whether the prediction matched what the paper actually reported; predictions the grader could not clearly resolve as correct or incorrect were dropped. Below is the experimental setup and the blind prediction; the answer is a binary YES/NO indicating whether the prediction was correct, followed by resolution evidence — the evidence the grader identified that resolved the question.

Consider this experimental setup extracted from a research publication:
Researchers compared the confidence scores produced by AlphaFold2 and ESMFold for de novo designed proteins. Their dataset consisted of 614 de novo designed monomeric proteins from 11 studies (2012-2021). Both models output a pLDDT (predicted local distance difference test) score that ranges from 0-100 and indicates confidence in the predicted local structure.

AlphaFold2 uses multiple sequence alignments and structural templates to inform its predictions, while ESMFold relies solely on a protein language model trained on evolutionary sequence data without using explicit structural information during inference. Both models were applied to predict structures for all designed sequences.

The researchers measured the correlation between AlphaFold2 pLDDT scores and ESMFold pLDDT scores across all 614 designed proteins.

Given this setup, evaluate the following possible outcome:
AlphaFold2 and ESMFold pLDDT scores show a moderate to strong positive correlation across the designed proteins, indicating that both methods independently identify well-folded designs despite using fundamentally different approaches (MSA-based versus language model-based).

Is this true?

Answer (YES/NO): YES